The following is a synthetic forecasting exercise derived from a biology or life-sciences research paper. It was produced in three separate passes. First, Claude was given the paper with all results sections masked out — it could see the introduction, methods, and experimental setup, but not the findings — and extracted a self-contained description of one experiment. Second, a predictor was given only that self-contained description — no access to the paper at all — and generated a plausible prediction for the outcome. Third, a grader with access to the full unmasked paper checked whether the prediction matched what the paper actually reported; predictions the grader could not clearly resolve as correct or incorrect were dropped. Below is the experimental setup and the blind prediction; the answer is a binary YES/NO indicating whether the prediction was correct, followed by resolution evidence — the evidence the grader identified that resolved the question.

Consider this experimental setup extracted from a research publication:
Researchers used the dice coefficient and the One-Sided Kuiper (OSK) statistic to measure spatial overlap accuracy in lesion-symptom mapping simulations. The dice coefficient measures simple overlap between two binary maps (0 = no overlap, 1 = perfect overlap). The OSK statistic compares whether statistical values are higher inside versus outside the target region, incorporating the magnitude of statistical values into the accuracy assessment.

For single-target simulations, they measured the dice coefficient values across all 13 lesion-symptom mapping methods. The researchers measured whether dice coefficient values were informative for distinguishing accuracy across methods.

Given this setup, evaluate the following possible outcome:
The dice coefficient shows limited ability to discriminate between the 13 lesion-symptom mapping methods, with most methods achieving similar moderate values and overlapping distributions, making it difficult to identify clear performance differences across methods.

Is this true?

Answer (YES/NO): NO